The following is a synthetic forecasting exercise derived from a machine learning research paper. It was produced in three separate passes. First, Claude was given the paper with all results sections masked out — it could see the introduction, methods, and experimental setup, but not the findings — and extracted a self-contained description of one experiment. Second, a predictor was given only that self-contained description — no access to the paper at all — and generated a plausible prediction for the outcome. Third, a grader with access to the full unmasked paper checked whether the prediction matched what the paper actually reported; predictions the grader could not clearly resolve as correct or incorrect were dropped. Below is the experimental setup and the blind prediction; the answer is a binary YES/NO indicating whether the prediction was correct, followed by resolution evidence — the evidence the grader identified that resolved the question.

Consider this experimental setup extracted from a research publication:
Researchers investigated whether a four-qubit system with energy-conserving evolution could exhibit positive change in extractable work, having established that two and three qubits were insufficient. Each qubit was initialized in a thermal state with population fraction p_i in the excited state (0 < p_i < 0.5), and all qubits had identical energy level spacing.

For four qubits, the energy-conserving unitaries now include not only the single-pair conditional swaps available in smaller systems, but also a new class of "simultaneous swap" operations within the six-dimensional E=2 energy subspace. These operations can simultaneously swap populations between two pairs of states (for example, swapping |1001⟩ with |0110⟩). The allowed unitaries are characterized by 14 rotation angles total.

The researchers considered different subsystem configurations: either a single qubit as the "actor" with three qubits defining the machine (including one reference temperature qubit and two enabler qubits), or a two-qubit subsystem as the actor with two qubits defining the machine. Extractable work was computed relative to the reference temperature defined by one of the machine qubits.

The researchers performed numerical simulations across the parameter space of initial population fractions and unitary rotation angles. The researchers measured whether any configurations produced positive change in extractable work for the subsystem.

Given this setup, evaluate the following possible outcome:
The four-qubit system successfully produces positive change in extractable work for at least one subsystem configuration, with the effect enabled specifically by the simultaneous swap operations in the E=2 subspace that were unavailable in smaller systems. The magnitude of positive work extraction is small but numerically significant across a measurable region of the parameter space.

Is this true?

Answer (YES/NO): YES